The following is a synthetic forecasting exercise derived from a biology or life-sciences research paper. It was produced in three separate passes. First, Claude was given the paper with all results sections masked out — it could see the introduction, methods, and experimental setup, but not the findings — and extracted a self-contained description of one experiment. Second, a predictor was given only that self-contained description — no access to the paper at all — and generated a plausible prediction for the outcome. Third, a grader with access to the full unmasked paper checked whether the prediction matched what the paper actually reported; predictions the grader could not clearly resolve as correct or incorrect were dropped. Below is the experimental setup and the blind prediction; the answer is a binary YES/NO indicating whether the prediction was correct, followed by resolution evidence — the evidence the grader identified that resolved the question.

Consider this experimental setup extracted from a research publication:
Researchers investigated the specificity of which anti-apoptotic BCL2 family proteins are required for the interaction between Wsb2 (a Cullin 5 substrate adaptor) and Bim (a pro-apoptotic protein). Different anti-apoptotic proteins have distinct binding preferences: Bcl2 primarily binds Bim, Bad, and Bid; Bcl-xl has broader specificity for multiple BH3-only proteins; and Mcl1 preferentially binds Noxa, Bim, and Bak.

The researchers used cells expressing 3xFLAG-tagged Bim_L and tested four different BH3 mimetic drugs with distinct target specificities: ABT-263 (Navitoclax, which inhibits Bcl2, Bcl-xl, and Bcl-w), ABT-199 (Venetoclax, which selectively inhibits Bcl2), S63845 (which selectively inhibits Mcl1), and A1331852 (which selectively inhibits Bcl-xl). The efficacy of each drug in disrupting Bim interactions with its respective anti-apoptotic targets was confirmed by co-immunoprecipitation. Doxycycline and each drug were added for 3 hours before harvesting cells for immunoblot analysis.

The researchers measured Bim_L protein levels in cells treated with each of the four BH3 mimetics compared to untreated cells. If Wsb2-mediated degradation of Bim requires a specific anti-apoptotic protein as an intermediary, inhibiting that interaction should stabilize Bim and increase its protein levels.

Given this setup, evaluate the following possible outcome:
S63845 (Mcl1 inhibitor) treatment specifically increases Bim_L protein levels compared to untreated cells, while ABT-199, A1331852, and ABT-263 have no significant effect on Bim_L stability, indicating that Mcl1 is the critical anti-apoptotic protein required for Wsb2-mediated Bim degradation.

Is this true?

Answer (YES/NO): NO